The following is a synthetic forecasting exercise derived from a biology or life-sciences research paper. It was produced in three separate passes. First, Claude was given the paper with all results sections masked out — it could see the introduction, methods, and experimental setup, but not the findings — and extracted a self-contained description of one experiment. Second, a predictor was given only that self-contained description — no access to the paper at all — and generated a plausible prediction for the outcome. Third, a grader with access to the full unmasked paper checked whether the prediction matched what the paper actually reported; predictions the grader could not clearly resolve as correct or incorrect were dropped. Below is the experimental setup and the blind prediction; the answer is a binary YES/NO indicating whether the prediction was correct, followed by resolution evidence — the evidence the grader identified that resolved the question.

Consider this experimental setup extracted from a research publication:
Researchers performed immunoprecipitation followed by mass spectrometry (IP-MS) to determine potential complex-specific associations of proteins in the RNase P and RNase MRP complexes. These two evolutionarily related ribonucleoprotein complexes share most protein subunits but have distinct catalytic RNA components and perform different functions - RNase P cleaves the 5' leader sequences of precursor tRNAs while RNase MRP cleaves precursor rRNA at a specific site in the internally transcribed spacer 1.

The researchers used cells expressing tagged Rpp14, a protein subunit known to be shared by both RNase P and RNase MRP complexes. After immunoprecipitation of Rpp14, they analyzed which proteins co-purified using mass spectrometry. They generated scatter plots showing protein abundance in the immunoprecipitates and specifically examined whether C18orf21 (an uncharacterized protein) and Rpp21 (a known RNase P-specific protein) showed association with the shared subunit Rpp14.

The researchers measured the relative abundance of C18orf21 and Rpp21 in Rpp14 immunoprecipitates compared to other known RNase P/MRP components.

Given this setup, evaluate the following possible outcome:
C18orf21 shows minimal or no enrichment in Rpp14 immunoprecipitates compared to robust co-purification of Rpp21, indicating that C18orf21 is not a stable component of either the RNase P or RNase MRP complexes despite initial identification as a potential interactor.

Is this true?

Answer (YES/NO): NO